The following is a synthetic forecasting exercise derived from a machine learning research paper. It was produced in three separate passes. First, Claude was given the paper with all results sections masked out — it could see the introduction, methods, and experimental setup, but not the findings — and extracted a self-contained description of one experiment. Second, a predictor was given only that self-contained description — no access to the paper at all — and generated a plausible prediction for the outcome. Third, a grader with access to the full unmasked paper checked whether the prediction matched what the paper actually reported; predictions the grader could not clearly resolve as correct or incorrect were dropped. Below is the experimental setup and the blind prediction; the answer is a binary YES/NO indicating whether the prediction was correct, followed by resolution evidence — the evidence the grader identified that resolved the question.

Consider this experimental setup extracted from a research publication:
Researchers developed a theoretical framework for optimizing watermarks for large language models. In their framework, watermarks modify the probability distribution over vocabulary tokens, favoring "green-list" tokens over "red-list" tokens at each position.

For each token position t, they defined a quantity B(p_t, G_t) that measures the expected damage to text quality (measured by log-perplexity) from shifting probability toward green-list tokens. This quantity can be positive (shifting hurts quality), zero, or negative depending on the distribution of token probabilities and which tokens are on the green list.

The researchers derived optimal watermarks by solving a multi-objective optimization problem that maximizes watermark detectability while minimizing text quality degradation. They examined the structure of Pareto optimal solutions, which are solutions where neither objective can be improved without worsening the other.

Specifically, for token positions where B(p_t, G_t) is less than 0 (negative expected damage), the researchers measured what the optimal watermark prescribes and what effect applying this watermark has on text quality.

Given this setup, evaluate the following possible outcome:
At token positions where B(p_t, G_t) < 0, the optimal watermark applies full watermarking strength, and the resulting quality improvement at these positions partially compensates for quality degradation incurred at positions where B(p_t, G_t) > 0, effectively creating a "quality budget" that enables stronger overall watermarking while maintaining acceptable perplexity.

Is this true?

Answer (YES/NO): NO